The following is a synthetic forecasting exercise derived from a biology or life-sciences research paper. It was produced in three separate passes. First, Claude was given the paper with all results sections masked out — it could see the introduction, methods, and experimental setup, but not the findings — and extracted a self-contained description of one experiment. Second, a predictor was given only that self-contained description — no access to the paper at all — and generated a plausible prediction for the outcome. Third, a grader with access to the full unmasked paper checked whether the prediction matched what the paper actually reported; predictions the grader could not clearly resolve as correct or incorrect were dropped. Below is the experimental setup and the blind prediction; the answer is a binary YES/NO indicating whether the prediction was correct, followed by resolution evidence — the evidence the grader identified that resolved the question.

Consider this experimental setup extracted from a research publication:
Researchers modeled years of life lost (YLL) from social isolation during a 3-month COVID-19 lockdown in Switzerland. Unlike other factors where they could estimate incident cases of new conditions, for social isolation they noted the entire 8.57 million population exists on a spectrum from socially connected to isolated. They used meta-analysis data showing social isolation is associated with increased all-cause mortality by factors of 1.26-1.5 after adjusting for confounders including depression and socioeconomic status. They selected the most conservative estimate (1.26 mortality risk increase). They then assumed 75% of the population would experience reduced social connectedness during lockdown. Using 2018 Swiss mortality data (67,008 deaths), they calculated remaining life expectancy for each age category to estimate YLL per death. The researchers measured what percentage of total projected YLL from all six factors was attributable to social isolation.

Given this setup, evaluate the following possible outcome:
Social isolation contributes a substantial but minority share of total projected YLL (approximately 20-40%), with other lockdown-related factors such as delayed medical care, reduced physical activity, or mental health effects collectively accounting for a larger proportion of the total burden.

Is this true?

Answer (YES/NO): NO